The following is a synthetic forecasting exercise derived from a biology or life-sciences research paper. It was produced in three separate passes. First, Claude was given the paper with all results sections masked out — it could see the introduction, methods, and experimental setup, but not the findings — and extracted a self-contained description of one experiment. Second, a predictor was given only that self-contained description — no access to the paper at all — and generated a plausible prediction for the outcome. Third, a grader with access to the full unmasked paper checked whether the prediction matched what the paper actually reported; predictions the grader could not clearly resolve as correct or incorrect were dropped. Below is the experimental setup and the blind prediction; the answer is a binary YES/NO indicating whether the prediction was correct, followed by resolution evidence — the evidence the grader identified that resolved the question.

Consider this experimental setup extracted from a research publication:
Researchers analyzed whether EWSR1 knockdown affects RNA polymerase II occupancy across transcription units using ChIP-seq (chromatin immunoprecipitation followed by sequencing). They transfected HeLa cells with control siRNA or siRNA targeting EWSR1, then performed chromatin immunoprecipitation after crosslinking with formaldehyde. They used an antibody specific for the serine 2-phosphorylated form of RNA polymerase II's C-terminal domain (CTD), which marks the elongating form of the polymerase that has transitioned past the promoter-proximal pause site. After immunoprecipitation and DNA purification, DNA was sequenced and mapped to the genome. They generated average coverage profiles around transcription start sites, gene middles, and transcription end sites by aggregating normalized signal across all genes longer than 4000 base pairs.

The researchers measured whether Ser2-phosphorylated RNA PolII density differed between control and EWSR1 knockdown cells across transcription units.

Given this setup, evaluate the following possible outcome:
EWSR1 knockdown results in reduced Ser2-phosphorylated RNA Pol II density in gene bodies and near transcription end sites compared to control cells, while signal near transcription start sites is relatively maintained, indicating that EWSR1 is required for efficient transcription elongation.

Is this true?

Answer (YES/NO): NO